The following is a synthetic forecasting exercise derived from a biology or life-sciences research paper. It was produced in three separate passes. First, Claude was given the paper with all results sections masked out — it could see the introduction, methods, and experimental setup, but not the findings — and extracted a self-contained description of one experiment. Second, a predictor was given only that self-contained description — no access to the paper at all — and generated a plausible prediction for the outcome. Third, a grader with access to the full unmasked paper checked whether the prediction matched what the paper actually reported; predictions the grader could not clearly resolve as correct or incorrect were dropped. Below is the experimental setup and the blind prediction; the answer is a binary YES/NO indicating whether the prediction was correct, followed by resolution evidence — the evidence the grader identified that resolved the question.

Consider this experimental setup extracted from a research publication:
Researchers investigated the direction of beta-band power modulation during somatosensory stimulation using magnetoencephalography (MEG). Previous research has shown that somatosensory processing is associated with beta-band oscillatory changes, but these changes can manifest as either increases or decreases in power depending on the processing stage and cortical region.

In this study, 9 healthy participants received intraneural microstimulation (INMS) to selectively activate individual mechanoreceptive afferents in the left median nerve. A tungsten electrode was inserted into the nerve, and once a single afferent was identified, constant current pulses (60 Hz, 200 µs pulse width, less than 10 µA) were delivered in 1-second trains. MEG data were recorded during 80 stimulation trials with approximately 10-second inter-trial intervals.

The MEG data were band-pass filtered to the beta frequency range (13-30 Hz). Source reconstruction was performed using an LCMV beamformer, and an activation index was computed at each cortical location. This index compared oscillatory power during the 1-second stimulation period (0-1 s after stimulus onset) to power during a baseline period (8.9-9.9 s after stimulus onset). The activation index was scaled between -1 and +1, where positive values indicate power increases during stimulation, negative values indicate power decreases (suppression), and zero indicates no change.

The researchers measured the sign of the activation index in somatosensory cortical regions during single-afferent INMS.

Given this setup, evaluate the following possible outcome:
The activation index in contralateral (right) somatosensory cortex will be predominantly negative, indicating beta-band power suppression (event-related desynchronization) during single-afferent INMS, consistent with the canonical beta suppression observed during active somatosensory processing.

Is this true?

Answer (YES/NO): YES